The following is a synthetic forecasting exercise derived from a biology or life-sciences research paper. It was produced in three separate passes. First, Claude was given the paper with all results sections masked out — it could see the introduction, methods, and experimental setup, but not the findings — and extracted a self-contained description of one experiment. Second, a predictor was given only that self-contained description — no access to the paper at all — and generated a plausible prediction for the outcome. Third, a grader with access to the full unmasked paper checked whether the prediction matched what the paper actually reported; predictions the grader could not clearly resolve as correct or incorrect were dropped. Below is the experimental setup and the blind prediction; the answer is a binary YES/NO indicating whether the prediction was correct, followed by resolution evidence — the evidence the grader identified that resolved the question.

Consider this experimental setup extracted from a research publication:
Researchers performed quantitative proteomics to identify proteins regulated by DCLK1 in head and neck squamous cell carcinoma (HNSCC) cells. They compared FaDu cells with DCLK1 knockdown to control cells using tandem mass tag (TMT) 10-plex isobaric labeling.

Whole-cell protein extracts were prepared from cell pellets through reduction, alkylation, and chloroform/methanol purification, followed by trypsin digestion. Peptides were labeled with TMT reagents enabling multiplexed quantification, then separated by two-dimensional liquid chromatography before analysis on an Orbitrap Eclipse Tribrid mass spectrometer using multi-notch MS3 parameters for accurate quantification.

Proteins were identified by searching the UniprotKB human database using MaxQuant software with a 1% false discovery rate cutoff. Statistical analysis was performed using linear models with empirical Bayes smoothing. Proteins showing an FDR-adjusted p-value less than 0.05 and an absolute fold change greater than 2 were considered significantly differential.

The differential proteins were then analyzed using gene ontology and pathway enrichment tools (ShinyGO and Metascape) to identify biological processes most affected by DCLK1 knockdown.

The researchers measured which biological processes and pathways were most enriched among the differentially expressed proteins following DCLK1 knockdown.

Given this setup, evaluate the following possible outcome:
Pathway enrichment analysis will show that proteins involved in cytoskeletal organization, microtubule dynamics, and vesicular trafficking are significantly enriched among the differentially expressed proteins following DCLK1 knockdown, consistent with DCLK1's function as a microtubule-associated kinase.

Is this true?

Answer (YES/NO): YES